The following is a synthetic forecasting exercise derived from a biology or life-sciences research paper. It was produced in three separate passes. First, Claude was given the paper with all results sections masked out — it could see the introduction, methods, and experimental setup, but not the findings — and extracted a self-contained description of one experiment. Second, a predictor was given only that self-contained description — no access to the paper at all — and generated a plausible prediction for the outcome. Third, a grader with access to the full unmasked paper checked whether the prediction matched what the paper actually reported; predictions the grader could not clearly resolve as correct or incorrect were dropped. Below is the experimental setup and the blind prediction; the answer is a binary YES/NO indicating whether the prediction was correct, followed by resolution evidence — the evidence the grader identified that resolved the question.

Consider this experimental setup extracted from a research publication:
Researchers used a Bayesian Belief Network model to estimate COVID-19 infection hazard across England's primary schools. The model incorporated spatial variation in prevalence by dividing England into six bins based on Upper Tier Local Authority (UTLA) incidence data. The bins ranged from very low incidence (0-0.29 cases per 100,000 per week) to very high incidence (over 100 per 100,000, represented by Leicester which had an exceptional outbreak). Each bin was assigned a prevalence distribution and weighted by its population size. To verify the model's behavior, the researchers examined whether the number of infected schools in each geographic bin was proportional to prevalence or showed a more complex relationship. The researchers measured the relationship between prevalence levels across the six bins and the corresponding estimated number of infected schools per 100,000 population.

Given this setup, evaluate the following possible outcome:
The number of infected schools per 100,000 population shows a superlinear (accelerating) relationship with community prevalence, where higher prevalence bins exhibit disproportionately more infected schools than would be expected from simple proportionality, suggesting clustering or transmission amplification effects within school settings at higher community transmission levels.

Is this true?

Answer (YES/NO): NO